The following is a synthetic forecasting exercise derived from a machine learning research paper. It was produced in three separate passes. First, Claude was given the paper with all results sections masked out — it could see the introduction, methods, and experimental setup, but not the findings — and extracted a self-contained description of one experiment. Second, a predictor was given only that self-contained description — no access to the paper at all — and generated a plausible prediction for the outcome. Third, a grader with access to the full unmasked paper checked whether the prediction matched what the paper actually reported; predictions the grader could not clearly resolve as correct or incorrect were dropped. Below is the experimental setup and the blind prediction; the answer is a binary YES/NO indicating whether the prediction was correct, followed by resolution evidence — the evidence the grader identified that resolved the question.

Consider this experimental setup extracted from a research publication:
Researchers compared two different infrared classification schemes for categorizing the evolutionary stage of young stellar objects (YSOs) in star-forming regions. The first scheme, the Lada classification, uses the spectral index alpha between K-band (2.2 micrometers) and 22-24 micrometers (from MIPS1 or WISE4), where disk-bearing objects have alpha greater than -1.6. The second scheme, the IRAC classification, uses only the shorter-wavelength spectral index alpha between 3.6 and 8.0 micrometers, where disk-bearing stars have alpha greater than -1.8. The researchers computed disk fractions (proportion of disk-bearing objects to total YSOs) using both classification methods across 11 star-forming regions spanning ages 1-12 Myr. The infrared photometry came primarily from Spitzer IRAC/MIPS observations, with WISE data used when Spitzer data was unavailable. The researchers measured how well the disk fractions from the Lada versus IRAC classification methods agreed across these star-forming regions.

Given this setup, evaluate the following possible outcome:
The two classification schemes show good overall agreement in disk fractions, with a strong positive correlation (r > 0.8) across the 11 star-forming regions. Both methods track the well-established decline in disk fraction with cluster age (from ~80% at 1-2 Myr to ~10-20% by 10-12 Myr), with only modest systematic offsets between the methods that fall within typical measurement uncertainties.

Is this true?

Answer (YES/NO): NO